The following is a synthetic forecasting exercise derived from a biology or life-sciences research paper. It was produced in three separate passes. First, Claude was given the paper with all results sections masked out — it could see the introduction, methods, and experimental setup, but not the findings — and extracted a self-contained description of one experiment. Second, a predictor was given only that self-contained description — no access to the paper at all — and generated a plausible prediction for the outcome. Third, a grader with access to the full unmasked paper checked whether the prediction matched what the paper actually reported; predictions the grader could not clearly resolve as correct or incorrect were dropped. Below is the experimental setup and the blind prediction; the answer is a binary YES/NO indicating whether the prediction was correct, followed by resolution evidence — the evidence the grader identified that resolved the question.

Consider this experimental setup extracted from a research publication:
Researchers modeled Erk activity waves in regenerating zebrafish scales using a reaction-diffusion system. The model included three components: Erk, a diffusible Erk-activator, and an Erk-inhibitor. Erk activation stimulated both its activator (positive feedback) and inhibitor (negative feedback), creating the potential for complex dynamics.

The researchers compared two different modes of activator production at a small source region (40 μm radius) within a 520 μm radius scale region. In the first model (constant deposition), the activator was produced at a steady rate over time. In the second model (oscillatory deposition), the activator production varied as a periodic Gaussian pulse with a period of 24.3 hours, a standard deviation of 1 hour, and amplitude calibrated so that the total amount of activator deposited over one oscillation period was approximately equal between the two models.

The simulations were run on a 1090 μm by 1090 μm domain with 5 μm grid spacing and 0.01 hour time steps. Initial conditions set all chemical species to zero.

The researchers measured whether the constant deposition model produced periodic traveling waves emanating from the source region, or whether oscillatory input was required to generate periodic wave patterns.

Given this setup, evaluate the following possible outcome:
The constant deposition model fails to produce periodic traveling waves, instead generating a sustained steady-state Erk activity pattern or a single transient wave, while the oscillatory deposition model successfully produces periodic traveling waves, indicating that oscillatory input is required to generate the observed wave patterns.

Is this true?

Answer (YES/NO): NO